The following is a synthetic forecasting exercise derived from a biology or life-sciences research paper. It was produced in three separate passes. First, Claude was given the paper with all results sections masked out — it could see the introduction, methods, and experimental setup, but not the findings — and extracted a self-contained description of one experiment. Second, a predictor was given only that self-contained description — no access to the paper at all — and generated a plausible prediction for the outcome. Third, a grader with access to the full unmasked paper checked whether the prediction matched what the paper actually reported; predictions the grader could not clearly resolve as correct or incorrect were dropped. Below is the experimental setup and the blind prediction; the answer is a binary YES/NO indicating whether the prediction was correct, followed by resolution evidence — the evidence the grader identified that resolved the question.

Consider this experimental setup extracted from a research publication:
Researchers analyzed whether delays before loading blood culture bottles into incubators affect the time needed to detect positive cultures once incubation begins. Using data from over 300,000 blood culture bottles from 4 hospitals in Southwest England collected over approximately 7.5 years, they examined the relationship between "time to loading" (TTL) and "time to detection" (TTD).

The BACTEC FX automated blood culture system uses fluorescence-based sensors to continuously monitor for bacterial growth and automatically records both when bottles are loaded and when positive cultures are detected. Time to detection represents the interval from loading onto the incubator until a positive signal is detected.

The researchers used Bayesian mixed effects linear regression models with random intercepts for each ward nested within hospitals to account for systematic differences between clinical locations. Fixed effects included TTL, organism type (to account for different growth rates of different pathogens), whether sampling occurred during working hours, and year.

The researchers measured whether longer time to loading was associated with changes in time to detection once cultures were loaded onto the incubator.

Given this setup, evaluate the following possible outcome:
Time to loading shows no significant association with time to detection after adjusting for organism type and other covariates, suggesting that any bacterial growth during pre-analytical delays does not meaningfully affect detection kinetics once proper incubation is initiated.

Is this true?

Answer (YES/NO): NO